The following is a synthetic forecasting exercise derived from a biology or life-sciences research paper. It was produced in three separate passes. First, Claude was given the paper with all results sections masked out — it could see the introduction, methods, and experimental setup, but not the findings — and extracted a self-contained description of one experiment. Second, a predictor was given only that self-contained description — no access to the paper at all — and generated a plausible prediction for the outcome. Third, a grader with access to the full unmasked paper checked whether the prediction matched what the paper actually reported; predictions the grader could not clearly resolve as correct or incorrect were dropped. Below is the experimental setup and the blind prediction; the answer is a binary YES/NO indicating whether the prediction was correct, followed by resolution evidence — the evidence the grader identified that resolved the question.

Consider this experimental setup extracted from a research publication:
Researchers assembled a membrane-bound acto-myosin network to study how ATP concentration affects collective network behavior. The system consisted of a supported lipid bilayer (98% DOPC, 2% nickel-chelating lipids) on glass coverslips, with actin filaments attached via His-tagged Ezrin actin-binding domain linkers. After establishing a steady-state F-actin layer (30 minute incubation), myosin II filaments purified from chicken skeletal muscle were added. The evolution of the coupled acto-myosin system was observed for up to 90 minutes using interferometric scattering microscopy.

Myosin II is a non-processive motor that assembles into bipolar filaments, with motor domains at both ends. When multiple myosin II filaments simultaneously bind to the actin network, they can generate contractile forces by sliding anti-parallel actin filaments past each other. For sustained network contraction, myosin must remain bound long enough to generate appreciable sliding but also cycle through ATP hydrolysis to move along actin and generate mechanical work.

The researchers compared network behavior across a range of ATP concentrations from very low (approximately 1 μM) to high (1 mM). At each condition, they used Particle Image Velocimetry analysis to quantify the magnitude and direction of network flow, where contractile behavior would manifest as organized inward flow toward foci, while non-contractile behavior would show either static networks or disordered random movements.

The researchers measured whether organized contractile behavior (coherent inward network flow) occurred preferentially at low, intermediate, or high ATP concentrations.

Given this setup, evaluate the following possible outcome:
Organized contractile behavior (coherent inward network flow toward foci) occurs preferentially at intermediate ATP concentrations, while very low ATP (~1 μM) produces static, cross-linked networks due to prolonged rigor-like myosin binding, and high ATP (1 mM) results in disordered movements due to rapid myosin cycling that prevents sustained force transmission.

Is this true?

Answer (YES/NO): NO